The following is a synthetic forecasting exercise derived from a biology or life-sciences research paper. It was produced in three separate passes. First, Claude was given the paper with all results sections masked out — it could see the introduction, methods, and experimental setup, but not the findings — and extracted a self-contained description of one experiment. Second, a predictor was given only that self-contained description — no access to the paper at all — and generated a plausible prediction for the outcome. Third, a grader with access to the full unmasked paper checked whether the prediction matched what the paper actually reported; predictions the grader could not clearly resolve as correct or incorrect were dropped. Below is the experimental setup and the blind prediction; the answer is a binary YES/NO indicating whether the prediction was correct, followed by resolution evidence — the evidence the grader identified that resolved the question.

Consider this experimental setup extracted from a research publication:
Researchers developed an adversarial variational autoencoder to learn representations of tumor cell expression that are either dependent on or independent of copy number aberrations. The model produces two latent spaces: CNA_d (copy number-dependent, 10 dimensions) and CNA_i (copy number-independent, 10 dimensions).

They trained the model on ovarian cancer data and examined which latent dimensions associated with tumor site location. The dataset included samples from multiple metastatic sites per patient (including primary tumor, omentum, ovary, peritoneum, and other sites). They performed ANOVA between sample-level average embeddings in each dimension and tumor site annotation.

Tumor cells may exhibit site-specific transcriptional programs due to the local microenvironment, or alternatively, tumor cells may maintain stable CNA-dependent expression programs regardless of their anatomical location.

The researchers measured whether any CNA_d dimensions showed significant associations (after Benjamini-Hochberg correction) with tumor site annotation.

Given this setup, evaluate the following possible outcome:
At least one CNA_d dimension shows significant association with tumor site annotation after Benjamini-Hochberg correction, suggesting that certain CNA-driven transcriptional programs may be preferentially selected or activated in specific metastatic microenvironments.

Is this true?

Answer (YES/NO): NO